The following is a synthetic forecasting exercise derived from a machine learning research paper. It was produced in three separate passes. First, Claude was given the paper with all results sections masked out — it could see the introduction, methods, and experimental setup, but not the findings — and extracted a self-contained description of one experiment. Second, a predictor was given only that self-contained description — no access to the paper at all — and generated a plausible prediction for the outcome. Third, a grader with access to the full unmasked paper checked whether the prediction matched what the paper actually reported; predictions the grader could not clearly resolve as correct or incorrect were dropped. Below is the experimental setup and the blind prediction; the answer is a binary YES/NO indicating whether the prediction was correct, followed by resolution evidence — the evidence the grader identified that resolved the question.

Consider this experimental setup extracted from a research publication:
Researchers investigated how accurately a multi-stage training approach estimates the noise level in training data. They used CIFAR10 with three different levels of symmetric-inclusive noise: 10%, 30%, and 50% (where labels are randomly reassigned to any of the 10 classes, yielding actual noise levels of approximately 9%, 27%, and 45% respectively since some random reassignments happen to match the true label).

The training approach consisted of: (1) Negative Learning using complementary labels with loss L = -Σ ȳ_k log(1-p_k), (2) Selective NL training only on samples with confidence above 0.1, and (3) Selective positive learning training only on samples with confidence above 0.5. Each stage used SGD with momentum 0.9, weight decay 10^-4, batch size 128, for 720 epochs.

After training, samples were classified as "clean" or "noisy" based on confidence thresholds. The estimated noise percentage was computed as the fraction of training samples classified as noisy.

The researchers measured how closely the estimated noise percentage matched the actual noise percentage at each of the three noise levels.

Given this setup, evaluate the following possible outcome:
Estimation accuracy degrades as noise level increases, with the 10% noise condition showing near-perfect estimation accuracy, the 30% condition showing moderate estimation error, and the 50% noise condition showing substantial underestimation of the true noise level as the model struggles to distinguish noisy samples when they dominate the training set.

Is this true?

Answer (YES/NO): NO